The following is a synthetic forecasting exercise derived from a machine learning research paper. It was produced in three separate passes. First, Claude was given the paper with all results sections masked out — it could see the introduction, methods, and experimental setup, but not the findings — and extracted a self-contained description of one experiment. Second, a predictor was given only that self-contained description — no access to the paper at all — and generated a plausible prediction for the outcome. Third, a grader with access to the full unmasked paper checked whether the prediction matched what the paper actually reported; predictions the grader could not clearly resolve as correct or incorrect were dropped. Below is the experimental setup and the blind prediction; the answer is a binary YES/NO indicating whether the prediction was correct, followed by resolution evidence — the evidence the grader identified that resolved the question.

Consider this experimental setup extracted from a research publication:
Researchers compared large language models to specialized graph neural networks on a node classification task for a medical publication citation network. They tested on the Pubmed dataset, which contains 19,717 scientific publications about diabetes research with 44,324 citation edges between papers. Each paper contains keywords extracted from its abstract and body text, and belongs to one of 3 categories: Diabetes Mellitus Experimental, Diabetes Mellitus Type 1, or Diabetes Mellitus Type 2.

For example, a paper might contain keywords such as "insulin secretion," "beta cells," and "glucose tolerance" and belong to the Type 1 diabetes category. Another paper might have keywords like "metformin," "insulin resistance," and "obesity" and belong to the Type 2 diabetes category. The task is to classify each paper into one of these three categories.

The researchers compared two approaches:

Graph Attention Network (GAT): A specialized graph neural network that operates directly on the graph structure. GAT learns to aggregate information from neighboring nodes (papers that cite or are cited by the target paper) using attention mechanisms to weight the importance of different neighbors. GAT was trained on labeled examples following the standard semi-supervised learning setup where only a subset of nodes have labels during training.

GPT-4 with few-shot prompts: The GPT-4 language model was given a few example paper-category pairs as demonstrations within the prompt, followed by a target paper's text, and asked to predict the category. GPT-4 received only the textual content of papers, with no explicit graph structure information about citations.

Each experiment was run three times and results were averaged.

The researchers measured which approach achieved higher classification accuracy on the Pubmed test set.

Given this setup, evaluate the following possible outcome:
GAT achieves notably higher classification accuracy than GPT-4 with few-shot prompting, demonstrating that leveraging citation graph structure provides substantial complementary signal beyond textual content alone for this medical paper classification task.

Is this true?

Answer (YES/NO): NO